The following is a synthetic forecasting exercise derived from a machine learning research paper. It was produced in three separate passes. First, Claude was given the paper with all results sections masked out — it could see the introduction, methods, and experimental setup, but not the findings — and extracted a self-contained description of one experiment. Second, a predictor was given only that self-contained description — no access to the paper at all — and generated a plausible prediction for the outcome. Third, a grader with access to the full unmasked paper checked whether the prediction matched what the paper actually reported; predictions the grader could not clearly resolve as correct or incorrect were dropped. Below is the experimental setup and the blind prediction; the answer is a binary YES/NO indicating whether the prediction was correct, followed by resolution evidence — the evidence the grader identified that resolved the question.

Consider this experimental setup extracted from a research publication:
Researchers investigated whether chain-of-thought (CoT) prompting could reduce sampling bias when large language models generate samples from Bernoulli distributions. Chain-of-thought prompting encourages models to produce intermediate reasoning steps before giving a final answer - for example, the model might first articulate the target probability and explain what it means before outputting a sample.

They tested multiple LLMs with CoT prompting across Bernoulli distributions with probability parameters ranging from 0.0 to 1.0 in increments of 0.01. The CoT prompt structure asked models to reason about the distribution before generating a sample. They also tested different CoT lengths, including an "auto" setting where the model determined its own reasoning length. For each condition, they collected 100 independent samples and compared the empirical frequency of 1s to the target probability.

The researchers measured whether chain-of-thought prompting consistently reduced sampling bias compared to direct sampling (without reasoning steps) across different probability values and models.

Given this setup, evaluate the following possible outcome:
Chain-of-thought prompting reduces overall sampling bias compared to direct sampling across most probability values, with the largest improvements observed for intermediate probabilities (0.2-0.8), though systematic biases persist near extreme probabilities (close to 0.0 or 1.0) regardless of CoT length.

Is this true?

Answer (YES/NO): NO